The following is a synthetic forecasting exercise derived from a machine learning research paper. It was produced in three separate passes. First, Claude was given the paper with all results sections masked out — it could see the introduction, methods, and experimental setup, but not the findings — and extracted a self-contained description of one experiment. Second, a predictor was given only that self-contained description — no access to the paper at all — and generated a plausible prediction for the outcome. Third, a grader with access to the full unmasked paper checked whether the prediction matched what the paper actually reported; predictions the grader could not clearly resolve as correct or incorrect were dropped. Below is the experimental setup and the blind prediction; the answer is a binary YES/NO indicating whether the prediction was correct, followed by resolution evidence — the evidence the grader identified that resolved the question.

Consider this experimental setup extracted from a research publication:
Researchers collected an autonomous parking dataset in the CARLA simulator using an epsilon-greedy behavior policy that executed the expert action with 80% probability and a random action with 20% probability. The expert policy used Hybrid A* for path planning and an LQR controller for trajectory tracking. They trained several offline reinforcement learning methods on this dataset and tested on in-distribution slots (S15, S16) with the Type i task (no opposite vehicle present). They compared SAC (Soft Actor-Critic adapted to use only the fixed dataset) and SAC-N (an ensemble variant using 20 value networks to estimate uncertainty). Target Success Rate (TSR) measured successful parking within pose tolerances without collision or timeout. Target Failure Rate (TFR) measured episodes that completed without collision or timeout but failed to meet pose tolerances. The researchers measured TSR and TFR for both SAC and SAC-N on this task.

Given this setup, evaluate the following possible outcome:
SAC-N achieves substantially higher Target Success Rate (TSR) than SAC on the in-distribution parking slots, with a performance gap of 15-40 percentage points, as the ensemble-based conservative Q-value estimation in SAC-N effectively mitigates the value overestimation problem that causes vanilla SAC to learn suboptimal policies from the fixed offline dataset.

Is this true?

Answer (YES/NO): YES